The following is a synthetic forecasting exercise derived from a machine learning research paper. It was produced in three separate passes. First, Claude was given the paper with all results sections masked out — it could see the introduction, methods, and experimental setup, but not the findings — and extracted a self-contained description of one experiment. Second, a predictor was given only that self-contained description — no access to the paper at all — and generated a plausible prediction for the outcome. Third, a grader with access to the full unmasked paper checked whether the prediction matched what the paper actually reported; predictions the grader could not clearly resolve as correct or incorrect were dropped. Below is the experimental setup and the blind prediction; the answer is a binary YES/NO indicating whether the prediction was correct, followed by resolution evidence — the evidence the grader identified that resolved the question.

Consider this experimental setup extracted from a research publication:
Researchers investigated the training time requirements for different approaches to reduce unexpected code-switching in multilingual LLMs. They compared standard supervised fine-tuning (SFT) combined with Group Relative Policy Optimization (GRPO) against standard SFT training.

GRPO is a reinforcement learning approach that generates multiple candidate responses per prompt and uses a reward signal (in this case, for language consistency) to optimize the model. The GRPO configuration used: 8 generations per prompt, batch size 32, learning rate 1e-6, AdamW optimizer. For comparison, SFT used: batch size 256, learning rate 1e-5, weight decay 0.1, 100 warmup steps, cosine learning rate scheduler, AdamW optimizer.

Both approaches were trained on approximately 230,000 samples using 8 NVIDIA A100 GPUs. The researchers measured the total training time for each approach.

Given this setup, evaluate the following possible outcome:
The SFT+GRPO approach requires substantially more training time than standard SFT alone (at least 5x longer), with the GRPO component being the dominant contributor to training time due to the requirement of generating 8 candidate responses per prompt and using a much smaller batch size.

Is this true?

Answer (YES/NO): YES